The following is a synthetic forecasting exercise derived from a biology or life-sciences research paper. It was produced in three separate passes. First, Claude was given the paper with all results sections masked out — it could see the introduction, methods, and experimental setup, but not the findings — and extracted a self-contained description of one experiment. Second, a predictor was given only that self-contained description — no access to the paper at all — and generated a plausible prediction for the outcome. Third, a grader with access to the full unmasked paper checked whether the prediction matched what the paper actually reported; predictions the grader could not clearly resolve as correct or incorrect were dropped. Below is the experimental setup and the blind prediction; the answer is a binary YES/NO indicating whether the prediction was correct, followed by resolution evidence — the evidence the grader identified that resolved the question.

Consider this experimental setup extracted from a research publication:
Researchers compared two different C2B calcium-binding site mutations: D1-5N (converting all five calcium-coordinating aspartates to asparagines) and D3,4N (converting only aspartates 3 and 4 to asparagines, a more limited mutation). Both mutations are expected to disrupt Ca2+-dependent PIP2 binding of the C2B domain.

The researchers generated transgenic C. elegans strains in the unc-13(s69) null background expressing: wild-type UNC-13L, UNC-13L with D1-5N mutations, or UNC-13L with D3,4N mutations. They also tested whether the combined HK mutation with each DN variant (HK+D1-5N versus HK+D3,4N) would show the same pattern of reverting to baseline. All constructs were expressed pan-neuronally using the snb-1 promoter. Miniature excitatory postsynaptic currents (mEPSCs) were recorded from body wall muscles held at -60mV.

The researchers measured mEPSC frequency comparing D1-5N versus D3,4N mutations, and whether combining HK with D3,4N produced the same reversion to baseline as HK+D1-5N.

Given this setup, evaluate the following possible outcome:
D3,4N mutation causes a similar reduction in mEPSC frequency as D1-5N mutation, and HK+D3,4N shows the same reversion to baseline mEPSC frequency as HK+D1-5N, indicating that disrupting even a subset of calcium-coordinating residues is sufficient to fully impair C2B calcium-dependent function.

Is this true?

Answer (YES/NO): NO